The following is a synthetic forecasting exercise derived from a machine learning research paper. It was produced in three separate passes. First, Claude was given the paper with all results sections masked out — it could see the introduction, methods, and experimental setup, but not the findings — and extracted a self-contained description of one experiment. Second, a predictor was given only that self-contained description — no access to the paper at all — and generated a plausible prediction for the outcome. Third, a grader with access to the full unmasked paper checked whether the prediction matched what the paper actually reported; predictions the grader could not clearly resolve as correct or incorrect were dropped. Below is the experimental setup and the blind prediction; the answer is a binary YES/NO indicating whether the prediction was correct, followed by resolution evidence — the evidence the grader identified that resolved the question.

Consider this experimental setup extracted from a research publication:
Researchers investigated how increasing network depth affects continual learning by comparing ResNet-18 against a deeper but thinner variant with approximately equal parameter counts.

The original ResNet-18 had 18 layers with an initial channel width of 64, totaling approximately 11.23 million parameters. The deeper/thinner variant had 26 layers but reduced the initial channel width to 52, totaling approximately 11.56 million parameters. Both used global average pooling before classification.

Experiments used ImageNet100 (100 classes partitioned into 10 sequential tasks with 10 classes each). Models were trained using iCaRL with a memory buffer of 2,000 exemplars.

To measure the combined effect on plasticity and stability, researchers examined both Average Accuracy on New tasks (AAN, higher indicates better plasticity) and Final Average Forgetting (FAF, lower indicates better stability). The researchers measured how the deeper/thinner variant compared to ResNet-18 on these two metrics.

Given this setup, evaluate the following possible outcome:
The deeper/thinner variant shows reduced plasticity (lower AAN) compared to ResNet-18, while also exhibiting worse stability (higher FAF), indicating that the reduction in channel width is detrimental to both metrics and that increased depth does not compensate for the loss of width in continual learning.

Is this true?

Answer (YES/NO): NO